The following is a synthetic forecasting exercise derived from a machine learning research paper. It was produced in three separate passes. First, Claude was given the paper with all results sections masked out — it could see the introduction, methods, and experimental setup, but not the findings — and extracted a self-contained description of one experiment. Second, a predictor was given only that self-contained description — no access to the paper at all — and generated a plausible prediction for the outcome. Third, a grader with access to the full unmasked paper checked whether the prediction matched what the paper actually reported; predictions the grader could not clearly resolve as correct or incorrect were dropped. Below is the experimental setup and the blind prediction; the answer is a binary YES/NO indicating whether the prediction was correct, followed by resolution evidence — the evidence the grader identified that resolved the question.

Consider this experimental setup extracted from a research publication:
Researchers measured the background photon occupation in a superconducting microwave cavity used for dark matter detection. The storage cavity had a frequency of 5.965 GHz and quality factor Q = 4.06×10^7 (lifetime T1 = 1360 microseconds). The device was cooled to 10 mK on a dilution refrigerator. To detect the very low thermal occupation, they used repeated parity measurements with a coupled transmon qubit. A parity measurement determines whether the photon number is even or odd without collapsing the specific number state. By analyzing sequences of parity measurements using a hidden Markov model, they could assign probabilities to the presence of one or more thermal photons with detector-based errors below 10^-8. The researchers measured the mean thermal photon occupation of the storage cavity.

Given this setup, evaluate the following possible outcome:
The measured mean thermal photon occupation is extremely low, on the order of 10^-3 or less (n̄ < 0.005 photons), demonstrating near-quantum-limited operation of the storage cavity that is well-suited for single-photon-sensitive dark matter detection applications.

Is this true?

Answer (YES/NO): NO